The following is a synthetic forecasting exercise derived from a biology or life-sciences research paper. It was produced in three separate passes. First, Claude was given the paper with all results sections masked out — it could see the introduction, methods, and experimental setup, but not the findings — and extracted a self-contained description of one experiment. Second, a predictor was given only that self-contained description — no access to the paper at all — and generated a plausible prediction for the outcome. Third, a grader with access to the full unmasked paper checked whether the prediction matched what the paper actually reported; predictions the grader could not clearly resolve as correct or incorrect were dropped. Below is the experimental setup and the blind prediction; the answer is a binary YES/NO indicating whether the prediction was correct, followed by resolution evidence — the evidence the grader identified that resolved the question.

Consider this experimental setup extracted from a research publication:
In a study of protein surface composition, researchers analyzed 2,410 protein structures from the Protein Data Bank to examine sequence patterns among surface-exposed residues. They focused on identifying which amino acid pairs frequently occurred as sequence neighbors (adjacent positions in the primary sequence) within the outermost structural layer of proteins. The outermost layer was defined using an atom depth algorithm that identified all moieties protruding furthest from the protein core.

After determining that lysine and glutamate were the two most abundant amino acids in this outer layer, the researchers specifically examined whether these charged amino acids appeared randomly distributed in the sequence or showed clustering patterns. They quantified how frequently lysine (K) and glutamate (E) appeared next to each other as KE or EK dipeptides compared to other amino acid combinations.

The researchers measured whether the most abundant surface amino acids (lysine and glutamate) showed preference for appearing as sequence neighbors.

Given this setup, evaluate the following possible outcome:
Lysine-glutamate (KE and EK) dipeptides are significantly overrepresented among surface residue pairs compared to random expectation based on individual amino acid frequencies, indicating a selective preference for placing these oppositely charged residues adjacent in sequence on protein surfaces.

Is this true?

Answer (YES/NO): YES